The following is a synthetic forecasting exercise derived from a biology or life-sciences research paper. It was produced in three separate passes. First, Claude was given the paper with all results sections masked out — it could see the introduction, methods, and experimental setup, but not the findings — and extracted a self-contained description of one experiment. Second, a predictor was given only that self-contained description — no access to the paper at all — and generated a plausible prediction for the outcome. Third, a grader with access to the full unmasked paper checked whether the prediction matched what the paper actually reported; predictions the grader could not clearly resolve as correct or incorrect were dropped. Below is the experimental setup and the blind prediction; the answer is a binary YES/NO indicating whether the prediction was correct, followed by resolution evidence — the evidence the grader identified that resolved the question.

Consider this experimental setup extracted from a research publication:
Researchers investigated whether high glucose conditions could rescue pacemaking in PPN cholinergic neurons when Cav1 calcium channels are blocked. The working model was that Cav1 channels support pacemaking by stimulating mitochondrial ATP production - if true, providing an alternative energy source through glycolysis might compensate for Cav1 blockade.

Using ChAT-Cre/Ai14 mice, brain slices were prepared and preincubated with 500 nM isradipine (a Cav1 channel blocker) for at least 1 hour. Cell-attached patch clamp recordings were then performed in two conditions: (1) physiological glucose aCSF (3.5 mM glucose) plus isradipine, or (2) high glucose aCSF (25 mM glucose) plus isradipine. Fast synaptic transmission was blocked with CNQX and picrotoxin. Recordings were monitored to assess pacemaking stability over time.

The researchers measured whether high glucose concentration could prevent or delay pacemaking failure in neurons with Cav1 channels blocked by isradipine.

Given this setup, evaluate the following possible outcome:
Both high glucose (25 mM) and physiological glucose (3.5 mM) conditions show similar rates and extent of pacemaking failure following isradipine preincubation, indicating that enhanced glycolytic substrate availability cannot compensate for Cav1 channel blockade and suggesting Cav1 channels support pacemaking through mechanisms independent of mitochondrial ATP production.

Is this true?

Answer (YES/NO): NO